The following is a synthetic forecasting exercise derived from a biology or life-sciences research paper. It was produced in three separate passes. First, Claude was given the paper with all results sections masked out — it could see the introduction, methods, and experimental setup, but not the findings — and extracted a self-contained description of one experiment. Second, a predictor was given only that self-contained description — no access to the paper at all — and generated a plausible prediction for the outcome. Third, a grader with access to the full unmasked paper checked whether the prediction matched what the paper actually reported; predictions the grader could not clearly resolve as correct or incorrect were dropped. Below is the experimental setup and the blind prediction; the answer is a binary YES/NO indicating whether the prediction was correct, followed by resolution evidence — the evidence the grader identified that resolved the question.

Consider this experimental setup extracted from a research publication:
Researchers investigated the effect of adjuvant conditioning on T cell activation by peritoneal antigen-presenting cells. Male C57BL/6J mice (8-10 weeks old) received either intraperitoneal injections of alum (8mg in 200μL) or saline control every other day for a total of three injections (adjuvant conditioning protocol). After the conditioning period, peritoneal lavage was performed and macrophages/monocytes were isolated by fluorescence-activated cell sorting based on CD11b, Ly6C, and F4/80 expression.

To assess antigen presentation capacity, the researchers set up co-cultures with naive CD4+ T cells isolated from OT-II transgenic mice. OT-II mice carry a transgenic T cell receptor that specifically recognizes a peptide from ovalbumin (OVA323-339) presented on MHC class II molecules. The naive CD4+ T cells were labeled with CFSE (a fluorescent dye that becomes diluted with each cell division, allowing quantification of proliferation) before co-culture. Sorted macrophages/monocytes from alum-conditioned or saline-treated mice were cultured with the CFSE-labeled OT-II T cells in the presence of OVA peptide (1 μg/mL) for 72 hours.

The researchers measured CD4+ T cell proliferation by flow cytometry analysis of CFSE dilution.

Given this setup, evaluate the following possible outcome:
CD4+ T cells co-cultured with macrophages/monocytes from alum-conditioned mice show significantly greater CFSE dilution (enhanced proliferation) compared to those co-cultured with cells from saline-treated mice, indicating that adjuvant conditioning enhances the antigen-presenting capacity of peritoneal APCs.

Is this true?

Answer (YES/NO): NO